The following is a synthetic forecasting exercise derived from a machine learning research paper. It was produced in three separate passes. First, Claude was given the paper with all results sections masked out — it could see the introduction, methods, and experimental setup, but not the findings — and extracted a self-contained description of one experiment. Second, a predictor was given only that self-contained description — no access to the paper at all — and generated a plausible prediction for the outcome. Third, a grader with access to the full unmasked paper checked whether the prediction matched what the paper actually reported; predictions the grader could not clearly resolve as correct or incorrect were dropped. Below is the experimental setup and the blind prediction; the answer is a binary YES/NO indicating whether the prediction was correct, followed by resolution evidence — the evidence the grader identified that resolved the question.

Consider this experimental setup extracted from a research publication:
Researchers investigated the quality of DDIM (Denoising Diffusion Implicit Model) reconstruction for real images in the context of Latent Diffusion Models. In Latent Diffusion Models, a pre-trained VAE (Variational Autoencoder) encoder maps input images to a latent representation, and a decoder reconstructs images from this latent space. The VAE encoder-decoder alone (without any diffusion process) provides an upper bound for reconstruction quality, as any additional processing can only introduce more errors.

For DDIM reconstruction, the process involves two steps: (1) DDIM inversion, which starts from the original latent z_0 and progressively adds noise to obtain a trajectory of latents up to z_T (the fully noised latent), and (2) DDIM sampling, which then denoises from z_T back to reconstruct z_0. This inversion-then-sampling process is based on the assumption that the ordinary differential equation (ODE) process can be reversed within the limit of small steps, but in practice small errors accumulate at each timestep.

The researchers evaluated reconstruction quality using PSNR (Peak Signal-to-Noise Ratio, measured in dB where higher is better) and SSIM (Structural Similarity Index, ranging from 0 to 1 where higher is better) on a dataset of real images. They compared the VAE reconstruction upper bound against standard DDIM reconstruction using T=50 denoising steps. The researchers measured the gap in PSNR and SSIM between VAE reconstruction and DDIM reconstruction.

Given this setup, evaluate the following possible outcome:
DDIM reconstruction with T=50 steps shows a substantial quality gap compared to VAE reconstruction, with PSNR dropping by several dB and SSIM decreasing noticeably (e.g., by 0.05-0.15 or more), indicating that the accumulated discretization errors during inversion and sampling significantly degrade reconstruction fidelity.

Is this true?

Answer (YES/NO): YES